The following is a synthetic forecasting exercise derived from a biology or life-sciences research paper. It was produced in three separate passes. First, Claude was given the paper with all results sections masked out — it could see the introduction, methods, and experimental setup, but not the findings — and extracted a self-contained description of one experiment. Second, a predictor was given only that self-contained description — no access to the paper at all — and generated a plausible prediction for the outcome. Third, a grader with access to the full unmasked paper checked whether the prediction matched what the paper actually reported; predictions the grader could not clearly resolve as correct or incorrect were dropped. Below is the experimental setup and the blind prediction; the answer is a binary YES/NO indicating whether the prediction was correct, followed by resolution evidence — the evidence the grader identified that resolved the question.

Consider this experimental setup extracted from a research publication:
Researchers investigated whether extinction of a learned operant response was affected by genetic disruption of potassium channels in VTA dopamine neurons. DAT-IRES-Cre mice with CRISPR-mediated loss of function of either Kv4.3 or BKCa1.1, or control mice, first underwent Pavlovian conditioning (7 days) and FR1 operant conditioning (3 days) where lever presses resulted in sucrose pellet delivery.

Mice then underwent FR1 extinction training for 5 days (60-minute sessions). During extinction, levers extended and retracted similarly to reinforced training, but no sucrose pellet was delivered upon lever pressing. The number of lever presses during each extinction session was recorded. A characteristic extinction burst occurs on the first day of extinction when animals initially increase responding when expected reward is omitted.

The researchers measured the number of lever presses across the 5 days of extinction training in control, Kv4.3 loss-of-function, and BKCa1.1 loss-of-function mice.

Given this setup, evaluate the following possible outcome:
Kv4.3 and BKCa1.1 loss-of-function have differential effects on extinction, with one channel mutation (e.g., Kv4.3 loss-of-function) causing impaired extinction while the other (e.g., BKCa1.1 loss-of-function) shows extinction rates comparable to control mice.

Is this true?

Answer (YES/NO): NO